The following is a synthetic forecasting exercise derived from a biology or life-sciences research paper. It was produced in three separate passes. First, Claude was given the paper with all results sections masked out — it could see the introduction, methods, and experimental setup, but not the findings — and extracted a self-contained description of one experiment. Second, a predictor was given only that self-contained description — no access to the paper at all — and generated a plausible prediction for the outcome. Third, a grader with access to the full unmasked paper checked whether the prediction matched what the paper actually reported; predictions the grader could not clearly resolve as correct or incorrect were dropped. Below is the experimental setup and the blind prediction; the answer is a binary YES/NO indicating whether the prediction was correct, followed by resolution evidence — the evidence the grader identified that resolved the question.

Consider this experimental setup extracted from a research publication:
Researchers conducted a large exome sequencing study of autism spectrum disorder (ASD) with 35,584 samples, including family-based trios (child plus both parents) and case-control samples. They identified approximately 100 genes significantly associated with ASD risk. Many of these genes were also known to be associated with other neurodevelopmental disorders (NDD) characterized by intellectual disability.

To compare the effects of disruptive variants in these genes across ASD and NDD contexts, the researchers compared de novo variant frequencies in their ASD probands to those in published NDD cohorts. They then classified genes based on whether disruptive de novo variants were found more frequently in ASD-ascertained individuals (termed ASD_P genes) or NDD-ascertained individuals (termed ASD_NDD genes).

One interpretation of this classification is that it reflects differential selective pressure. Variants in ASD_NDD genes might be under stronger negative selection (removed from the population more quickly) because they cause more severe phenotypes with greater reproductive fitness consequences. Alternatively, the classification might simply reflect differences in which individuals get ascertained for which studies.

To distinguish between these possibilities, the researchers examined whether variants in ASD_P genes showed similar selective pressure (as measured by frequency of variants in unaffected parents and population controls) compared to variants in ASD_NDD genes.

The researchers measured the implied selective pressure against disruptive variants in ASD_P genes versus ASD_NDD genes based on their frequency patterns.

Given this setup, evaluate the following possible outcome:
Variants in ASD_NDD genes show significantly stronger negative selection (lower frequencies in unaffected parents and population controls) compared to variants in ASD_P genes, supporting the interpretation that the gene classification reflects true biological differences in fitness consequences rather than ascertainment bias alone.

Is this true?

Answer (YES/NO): YES